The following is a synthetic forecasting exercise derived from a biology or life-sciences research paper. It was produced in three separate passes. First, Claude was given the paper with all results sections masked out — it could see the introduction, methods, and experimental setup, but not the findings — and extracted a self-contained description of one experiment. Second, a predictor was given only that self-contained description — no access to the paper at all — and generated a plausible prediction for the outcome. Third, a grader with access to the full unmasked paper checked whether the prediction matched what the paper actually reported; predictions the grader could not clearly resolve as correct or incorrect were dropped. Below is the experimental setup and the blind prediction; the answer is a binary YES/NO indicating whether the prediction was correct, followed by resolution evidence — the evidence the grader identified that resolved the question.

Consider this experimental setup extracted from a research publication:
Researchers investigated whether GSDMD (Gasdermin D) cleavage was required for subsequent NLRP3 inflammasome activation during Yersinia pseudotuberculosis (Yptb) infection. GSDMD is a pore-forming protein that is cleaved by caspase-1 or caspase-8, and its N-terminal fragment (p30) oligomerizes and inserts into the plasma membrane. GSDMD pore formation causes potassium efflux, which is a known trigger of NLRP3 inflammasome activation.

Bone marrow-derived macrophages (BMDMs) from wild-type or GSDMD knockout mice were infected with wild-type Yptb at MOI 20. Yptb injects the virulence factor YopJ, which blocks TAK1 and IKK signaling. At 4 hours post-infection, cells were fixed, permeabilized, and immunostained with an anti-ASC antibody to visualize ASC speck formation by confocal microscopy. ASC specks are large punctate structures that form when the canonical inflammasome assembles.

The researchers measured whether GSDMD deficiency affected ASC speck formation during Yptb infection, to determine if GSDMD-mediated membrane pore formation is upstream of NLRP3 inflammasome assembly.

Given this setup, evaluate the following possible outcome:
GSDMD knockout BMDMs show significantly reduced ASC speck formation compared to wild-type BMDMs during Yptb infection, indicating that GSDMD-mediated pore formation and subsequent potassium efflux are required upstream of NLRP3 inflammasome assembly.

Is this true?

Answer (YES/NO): YES